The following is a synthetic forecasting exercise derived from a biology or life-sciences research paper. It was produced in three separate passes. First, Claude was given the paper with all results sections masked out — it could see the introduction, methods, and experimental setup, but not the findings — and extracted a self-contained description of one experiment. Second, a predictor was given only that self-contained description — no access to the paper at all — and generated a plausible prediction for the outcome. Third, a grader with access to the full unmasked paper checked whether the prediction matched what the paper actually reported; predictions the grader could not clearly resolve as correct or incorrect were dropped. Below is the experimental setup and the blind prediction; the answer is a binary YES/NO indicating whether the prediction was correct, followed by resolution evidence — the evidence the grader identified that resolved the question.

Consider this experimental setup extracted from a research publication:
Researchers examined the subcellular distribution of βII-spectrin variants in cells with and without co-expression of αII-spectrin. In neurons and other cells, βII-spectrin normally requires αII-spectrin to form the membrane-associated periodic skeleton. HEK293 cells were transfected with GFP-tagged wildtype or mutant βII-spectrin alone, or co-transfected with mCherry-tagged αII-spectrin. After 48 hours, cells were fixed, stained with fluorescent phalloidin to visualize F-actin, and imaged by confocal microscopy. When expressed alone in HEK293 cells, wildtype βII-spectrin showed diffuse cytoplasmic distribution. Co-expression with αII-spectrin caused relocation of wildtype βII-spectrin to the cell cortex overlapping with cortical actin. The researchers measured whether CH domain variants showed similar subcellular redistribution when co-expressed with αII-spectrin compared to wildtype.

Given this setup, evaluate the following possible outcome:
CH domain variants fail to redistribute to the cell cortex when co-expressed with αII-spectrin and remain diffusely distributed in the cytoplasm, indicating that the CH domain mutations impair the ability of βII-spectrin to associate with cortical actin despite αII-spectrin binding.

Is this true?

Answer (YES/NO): NO